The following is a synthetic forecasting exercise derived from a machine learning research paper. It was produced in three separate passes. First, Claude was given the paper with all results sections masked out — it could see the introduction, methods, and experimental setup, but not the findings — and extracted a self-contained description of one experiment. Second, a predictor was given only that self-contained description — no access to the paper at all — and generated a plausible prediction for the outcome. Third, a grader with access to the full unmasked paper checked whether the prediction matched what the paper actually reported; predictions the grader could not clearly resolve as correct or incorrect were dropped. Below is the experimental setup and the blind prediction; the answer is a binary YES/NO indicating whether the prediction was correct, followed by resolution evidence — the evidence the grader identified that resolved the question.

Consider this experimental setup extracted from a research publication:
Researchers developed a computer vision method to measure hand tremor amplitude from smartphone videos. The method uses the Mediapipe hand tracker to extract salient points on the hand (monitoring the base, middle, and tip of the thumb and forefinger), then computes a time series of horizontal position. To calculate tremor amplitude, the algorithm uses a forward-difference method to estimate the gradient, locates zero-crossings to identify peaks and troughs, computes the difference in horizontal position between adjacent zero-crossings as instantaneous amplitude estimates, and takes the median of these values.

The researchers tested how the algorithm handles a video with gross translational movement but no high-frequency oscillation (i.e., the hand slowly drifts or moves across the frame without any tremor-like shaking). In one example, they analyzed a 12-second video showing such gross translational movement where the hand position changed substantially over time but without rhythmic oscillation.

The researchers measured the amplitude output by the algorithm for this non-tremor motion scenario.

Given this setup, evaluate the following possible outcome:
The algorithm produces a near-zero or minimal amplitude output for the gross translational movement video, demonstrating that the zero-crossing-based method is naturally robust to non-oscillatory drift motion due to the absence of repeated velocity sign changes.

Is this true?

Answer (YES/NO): YES